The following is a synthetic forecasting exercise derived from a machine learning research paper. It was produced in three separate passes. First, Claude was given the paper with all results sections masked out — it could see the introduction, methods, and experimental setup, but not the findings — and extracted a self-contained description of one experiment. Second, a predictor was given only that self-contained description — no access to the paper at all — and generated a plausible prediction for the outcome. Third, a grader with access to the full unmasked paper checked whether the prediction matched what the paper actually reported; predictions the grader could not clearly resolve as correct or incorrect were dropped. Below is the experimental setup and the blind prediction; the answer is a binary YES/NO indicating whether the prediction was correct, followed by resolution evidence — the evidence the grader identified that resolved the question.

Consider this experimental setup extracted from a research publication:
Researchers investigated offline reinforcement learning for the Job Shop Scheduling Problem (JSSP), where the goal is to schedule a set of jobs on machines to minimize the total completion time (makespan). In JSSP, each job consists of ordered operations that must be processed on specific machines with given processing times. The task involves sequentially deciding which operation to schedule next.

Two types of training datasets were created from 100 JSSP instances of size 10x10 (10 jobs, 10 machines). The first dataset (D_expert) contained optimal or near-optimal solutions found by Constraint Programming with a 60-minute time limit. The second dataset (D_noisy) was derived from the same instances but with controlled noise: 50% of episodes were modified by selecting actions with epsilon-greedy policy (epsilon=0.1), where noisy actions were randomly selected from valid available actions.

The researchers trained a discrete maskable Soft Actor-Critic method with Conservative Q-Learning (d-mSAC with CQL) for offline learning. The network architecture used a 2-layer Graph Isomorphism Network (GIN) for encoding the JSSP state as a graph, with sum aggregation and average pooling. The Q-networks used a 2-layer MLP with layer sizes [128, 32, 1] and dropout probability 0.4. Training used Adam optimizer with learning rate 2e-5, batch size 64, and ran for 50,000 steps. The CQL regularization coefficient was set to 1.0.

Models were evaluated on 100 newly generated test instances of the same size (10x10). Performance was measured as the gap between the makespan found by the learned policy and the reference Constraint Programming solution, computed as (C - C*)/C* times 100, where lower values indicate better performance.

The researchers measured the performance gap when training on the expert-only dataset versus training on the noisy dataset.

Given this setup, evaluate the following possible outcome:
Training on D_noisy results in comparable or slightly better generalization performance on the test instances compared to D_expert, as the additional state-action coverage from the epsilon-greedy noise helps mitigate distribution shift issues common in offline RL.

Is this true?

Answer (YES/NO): YES